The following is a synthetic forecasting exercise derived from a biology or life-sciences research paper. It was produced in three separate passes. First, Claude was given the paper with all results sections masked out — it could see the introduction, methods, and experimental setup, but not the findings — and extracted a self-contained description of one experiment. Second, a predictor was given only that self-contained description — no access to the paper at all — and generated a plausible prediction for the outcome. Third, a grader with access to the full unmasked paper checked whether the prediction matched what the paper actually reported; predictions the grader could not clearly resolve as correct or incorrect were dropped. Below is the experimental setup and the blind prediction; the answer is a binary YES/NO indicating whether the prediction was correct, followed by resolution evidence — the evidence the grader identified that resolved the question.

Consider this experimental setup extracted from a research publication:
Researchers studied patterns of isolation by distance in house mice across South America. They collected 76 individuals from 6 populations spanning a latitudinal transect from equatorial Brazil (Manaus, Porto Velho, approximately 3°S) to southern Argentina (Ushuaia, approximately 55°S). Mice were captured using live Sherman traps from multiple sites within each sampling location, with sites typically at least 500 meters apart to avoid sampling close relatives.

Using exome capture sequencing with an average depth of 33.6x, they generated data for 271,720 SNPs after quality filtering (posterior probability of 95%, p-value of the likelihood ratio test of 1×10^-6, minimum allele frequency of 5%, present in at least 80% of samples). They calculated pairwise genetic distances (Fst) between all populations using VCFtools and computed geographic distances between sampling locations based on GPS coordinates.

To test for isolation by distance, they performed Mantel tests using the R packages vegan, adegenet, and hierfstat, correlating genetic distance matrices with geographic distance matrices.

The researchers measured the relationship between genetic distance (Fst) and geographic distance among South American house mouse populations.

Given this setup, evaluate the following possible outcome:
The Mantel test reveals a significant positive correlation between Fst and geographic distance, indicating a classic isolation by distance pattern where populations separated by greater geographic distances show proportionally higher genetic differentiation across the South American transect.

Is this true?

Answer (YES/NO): YES